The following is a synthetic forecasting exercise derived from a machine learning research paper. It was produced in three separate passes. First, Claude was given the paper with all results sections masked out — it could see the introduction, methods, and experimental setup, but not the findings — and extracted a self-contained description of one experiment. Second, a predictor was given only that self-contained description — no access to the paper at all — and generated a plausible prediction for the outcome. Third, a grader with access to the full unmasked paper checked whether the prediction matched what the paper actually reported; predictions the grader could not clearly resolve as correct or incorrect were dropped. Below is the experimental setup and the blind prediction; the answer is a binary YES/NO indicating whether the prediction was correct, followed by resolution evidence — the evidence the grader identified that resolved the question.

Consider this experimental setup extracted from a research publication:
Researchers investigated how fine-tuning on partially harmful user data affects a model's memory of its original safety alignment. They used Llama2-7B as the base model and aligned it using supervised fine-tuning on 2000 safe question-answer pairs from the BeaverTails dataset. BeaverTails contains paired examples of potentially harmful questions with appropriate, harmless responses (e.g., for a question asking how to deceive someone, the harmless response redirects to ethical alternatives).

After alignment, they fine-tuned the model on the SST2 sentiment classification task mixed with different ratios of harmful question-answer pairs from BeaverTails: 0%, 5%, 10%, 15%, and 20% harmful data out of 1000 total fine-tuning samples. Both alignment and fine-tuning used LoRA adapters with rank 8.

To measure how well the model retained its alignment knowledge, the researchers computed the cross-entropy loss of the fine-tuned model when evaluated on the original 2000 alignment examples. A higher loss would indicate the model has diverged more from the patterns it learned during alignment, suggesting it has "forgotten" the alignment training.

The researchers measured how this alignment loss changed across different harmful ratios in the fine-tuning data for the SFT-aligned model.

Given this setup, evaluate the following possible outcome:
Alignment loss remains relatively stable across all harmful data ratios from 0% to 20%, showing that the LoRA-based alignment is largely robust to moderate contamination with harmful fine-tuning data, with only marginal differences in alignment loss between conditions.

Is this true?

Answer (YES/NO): NO